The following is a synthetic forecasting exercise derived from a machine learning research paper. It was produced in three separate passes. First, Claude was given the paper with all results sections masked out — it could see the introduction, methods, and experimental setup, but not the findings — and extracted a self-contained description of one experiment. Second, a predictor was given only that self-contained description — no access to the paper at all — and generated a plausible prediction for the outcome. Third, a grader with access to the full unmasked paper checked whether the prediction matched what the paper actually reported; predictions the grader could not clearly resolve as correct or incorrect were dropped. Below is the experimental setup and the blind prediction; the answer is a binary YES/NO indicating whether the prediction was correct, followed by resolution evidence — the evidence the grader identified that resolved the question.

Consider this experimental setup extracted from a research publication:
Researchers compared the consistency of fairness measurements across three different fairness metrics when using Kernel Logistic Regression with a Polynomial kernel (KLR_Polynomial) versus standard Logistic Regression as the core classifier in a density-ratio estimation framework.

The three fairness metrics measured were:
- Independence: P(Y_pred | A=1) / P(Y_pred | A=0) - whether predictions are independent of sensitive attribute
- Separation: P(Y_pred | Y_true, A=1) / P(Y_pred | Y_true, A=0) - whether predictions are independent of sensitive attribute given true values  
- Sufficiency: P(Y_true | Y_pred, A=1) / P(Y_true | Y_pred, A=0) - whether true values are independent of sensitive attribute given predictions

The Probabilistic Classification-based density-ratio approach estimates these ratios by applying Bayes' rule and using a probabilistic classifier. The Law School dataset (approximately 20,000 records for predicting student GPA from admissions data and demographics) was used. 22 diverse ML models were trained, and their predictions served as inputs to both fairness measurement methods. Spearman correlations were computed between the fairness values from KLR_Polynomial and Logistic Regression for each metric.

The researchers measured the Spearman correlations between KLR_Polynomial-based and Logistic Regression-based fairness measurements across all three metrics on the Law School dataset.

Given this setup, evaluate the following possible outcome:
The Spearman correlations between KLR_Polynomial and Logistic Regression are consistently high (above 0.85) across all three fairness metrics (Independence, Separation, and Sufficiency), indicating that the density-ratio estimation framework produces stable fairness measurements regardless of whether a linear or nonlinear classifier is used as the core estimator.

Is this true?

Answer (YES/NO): NO